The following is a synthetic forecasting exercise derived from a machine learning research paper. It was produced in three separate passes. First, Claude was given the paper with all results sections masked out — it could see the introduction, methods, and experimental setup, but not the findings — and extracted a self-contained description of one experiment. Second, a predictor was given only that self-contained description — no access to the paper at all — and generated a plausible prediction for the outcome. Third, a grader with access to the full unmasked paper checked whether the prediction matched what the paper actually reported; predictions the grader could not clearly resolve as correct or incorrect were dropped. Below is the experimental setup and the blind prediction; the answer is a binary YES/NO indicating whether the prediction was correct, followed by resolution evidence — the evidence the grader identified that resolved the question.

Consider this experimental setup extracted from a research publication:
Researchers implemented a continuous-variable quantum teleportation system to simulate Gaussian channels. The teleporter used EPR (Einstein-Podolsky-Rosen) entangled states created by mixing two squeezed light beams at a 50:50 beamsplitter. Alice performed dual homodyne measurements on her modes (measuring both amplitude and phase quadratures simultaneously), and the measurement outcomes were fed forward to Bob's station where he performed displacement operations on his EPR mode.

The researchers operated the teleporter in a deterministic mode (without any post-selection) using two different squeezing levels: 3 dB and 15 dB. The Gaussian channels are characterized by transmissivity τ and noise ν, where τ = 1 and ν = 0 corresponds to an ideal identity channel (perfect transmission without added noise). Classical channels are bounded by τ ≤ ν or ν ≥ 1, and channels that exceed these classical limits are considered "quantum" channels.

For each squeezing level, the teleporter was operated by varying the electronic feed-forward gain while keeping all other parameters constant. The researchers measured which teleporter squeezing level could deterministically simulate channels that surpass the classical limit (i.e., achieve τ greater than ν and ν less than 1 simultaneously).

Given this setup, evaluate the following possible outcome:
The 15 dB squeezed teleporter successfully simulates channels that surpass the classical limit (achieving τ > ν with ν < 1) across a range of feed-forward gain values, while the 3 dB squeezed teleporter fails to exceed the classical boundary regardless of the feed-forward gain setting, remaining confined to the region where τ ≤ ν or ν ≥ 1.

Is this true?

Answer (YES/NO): YES